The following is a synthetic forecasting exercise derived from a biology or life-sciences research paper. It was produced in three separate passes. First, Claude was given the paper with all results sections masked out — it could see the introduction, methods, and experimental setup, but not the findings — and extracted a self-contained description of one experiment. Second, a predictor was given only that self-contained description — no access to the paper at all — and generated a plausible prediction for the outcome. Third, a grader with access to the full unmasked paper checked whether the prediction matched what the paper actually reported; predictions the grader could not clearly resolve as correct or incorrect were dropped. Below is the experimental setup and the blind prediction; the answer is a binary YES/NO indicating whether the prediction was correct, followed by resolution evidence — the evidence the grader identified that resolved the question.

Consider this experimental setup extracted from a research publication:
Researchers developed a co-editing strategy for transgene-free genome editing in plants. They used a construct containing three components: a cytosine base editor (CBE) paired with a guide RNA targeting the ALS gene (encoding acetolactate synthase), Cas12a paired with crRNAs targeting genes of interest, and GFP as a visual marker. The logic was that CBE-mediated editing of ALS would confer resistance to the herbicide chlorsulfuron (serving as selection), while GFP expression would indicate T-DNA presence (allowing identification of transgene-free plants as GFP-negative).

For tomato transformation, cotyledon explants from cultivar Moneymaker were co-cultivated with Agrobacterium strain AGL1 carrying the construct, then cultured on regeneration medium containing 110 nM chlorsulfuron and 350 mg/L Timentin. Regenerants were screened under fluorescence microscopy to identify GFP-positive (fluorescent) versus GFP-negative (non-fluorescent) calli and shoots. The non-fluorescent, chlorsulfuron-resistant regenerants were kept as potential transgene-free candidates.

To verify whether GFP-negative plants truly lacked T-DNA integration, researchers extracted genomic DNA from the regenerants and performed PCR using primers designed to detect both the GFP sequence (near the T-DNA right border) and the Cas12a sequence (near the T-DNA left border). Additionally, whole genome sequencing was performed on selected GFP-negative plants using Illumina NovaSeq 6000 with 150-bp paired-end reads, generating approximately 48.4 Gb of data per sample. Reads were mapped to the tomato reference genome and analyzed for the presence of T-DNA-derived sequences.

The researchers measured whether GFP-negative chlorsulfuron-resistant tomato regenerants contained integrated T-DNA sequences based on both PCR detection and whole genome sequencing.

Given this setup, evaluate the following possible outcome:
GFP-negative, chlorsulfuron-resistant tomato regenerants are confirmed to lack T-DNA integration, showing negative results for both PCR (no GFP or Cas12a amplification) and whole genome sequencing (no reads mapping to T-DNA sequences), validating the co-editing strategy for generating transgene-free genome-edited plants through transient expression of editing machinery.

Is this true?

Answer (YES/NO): NO